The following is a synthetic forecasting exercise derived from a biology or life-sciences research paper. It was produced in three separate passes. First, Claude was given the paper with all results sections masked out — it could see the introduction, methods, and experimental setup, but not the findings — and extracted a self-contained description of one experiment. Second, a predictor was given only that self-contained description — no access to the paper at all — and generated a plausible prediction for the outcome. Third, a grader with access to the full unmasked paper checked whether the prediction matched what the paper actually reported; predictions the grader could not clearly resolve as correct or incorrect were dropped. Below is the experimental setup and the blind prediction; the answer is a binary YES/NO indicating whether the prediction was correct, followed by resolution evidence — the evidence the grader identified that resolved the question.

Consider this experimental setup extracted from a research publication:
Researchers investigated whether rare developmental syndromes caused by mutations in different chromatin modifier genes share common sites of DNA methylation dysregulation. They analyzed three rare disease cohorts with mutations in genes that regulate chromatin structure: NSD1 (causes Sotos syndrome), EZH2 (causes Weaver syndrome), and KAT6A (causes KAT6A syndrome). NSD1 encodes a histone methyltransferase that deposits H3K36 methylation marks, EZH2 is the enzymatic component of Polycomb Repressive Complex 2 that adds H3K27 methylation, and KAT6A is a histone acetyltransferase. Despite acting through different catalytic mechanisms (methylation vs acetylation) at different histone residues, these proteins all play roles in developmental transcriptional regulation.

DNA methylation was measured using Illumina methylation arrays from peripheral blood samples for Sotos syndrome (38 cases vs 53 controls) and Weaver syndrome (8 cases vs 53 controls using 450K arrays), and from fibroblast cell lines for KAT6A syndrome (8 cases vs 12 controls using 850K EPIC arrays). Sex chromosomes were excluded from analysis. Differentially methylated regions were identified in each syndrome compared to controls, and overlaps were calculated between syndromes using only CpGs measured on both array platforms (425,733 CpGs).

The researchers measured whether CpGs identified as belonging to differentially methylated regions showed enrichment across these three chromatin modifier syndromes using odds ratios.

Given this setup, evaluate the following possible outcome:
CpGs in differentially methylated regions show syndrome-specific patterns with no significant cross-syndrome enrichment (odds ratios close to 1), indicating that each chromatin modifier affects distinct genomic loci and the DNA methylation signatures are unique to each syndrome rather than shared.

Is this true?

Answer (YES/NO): NO